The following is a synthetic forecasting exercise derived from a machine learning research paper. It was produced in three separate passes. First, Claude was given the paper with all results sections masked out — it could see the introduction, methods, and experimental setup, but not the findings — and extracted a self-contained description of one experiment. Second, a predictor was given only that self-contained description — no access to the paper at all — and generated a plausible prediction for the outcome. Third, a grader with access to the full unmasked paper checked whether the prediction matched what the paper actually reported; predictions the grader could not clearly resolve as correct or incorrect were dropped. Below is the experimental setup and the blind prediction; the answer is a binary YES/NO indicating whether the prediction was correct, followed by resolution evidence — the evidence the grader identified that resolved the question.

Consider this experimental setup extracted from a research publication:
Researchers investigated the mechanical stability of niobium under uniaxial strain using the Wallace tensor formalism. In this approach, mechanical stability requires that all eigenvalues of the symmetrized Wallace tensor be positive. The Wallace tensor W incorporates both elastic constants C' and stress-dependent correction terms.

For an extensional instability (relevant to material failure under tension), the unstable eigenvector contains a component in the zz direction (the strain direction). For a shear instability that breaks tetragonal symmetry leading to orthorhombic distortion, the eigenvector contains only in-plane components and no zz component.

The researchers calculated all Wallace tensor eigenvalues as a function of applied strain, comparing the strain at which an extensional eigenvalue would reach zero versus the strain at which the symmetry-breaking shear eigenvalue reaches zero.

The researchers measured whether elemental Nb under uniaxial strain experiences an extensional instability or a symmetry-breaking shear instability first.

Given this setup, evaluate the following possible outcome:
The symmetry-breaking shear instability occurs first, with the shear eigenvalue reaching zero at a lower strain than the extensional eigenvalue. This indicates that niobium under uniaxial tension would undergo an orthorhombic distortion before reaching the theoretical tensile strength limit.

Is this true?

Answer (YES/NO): YES